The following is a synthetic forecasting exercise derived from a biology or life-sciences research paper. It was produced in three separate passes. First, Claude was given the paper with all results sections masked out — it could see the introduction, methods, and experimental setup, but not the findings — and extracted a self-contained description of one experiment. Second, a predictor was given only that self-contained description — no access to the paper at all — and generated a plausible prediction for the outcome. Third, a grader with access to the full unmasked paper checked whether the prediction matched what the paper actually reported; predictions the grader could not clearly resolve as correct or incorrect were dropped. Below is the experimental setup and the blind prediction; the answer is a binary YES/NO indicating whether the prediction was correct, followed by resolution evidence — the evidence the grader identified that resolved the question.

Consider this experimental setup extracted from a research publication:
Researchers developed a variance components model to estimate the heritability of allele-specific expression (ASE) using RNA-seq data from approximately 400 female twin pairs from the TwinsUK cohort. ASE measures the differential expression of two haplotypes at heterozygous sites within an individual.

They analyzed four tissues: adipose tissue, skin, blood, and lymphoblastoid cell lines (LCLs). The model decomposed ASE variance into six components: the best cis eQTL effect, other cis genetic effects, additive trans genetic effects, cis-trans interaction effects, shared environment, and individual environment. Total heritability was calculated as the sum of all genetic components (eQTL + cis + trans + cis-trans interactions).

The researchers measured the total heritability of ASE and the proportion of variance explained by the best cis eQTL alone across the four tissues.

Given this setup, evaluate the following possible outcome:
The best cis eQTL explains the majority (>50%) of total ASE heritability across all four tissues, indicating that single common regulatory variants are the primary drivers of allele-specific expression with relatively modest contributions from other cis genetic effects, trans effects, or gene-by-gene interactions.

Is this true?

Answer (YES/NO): NO